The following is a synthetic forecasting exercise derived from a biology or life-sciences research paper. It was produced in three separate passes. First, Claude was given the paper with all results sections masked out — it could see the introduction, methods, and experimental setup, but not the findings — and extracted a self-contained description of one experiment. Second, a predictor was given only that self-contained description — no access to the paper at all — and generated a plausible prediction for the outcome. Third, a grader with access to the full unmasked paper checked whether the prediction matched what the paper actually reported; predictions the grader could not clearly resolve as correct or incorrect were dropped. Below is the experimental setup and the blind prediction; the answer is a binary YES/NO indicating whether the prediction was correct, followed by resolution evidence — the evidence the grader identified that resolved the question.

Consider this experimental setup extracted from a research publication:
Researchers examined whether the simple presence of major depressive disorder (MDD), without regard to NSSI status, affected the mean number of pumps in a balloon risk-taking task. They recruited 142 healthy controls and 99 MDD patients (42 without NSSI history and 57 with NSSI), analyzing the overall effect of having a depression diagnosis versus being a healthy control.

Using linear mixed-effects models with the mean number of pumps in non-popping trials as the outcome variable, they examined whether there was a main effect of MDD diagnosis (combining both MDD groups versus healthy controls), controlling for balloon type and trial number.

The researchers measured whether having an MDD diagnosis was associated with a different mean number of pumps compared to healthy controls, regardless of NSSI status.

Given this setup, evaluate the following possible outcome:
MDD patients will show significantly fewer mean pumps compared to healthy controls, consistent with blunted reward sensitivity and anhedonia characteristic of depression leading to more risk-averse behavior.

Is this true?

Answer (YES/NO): NO